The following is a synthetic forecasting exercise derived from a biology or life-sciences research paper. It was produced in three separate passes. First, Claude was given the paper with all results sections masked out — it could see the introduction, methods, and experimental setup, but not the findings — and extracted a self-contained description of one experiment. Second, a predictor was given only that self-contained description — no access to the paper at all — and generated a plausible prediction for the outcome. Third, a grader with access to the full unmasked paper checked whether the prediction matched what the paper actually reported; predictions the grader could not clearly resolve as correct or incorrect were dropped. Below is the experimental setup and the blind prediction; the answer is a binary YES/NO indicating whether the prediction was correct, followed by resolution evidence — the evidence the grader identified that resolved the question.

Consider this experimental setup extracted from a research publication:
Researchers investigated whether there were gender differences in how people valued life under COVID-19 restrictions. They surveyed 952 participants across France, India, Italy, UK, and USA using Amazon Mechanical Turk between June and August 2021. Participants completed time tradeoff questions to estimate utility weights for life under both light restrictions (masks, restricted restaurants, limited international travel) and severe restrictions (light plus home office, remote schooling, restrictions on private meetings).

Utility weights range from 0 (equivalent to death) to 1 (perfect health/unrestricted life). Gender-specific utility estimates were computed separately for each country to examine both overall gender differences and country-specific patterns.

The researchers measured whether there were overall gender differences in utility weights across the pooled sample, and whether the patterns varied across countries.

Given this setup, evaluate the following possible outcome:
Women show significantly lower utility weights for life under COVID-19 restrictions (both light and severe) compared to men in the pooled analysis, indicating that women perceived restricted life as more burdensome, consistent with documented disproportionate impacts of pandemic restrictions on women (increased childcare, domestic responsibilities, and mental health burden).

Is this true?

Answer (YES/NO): NO